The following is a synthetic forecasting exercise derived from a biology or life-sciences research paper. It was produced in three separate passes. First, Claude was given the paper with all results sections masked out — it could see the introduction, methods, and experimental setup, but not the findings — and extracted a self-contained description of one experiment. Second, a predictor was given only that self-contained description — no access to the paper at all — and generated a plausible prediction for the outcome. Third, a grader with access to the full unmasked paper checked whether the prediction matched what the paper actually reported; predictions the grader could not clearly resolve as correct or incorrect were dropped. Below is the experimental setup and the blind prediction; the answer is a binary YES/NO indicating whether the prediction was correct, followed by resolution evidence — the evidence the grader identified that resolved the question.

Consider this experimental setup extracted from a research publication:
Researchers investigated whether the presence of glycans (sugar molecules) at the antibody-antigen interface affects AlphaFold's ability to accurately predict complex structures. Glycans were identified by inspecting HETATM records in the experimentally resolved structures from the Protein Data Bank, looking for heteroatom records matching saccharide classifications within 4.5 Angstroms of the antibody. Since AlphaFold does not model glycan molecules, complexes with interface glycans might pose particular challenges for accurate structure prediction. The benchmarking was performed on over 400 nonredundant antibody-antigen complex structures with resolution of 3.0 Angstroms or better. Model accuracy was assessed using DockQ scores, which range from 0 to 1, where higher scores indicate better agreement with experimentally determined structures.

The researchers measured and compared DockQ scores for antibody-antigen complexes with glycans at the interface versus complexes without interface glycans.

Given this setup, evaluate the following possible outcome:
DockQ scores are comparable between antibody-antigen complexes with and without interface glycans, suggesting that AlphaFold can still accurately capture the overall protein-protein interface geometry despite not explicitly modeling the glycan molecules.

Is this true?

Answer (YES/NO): NO